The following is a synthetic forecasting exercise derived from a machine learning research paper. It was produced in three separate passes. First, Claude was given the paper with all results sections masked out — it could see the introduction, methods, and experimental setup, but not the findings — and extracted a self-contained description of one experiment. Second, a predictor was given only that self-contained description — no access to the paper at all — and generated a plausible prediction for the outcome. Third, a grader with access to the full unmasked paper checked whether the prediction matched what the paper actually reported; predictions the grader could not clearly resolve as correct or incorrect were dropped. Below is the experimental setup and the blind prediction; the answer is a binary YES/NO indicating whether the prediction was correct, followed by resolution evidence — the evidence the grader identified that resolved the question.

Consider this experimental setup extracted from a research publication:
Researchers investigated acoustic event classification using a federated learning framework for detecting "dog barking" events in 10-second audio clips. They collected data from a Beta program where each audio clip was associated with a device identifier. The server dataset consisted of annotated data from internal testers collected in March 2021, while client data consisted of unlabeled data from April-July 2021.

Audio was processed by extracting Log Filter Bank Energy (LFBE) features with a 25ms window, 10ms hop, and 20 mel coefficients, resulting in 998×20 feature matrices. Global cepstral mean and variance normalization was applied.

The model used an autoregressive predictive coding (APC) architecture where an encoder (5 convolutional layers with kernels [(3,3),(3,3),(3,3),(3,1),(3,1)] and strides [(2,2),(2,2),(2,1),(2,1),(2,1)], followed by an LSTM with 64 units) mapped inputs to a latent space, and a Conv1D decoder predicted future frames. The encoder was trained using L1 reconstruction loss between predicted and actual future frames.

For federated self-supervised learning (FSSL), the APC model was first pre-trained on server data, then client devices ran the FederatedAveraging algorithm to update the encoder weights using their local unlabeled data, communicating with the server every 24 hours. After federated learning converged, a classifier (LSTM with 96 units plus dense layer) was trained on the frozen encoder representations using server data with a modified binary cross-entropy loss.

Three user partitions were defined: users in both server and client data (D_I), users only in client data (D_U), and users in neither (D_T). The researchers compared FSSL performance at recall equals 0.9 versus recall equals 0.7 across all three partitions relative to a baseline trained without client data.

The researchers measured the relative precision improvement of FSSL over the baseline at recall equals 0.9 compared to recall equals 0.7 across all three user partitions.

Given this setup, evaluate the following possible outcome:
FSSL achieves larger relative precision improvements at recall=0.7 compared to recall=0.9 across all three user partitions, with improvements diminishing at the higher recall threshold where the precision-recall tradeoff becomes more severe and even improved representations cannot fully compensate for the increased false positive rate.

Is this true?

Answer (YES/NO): NO